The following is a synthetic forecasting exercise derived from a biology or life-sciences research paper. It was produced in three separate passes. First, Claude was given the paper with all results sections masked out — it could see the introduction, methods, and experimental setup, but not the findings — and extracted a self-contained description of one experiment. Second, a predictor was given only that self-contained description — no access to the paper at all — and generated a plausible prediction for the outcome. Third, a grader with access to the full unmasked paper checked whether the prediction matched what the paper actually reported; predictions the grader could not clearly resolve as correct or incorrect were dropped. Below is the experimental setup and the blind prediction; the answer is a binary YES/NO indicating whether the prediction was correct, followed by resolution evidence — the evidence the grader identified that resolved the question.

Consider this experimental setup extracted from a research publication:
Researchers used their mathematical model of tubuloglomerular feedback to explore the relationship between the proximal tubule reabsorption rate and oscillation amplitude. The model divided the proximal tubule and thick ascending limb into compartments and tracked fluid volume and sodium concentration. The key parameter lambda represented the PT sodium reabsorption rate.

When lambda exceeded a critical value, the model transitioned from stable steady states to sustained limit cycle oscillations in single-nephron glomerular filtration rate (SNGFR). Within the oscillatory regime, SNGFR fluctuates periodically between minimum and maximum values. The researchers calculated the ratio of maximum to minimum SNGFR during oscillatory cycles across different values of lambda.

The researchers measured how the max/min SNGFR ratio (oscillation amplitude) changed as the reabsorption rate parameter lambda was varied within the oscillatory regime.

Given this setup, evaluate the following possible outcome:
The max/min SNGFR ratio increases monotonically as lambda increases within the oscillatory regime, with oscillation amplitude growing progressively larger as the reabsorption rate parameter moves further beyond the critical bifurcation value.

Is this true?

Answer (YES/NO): NO